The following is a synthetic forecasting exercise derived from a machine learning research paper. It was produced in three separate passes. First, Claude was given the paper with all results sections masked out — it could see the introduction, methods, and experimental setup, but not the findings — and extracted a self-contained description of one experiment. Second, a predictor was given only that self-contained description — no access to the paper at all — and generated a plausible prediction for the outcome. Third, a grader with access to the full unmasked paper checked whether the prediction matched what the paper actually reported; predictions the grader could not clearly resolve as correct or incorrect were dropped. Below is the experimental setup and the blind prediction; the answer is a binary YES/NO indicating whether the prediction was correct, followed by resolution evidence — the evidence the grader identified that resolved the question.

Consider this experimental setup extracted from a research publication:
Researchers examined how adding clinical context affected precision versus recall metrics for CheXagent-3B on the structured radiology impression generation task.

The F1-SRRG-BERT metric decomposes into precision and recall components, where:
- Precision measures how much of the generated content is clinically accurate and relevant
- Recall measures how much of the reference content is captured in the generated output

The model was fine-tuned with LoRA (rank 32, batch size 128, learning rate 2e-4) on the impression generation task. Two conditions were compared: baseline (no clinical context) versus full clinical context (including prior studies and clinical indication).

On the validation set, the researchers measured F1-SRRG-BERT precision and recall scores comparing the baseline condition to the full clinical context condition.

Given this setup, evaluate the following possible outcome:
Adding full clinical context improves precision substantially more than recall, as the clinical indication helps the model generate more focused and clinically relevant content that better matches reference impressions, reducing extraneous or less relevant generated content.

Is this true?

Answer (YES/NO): NO